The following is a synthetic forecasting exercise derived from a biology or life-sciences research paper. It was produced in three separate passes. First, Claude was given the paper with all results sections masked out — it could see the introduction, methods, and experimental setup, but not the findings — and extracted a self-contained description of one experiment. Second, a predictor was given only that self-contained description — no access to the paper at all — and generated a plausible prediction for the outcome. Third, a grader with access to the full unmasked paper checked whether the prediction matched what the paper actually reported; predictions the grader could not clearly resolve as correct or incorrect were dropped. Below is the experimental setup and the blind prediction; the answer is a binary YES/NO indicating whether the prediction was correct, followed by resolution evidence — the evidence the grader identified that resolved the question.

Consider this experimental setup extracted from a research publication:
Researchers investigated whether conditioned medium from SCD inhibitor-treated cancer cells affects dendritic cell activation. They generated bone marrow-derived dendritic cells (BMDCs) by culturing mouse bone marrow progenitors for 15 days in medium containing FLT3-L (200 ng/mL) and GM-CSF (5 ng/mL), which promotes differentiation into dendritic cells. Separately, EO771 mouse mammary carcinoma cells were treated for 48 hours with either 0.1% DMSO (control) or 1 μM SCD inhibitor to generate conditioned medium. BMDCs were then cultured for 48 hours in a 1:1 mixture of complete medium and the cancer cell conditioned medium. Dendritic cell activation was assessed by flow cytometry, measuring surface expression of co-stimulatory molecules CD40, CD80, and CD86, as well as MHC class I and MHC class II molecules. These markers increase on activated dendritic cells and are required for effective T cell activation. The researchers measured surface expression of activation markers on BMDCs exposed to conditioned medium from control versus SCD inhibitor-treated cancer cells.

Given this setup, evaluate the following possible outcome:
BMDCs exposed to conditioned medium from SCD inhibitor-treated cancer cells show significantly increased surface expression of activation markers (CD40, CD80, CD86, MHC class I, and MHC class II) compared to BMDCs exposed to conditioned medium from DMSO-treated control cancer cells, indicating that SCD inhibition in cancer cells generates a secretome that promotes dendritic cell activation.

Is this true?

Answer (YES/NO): YES